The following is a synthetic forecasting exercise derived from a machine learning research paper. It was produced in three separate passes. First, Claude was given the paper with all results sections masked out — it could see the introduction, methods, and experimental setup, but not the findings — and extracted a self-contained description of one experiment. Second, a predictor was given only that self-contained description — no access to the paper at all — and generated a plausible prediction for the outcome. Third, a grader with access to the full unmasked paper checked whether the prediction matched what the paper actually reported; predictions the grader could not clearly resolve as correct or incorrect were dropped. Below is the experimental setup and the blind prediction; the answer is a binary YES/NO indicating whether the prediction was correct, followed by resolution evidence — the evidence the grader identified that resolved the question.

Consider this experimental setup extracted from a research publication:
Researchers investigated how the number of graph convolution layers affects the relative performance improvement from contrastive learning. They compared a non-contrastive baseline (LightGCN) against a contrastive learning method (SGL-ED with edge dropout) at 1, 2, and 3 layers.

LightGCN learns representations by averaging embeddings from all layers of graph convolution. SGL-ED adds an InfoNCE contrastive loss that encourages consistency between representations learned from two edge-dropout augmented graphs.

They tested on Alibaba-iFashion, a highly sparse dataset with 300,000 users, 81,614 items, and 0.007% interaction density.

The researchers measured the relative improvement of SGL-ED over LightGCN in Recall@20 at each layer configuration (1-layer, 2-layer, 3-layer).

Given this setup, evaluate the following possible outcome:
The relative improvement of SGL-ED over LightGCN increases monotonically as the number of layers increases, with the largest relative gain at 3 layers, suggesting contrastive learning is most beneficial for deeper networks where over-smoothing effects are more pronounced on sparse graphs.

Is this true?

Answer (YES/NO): NO